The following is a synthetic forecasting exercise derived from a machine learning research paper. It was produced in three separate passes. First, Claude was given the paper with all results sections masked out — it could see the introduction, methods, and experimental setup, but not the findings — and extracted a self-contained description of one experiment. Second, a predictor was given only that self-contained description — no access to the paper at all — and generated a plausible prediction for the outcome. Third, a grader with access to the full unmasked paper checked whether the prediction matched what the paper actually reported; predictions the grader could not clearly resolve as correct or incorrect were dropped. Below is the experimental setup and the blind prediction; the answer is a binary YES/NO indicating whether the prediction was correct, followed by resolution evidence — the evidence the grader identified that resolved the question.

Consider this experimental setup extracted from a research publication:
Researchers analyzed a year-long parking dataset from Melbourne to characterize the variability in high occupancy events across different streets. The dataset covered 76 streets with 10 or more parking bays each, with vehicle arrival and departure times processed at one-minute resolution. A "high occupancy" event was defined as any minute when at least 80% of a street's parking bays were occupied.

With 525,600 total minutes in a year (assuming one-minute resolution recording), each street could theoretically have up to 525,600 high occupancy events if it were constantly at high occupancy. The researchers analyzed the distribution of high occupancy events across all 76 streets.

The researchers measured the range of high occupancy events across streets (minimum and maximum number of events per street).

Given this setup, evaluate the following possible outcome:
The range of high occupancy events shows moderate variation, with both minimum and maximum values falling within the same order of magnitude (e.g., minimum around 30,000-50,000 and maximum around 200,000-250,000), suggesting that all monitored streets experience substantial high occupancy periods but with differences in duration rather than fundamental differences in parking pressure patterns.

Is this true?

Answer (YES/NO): NO